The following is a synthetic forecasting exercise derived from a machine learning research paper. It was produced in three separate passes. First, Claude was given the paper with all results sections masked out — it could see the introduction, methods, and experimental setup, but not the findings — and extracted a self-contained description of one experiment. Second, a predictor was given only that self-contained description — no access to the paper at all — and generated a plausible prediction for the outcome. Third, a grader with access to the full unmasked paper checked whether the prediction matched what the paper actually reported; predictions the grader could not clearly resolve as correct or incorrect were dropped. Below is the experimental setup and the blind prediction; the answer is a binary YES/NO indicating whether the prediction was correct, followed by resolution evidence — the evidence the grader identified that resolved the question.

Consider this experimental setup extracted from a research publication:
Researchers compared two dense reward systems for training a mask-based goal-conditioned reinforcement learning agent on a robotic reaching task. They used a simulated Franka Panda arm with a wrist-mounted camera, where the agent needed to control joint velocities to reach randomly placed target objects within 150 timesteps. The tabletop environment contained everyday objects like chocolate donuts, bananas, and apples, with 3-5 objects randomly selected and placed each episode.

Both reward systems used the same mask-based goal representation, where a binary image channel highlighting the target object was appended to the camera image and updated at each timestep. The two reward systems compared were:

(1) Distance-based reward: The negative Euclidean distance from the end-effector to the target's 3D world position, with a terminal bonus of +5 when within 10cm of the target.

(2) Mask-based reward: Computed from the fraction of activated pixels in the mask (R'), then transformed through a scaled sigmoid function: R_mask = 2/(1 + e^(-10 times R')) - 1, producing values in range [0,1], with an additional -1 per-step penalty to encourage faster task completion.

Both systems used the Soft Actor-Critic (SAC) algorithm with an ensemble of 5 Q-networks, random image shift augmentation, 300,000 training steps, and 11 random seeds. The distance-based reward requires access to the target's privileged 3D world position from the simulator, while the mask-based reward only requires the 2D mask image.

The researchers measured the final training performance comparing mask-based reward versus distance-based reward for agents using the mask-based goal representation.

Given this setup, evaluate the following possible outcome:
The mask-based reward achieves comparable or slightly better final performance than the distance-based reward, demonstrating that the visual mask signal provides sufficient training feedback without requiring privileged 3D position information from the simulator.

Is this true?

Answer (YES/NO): YES